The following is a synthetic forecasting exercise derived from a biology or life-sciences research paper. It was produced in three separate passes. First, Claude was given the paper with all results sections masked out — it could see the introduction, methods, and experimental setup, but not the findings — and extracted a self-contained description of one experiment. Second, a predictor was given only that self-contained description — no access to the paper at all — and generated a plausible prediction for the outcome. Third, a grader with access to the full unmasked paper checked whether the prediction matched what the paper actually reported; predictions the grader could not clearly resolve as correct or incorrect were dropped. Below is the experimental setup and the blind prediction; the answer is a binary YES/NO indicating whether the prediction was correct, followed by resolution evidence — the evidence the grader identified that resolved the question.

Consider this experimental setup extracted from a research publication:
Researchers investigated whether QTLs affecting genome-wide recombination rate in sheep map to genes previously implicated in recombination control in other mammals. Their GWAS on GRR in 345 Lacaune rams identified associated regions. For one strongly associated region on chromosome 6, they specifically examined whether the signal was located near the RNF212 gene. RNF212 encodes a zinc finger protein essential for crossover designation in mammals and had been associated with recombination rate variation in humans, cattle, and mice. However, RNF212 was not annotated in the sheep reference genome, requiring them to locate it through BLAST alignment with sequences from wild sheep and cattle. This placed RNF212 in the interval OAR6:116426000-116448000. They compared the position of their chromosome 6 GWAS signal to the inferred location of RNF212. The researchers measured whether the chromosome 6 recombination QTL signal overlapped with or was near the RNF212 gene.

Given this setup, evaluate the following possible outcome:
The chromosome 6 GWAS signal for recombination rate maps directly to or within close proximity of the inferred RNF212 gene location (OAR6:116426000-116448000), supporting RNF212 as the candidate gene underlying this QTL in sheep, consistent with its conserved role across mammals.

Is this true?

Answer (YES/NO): YES